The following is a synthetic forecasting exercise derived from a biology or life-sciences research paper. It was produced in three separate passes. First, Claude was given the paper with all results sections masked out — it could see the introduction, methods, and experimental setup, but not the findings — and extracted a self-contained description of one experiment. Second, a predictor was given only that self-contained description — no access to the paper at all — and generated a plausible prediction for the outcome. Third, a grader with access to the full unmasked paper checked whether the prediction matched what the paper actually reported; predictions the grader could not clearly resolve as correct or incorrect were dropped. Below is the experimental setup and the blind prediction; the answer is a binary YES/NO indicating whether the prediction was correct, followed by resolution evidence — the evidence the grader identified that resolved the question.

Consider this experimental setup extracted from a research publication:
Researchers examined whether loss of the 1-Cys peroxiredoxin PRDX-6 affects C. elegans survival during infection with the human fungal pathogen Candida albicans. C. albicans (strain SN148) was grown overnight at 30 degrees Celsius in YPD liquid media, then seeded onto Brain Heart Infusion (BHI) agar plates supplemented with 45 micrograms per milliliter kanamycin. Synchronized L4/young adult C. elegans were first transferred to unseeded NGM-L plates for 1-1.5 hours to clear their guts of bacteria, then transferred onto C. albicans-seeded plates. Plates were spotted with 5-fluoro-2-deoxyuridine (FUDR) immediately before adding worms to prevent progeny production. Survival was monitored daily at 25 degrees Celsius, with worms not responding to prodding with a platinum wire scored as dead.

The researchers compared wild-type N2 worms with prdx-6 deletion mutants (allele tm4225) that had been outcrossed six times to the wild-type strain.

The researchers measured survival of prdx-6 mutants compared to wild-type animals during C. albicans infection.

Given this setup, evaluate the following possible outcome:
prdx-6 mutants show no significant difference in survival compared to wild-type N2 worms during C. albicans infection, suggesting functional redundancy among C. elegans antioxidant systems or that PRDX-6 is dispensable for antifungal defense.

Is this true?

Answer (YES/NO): NO